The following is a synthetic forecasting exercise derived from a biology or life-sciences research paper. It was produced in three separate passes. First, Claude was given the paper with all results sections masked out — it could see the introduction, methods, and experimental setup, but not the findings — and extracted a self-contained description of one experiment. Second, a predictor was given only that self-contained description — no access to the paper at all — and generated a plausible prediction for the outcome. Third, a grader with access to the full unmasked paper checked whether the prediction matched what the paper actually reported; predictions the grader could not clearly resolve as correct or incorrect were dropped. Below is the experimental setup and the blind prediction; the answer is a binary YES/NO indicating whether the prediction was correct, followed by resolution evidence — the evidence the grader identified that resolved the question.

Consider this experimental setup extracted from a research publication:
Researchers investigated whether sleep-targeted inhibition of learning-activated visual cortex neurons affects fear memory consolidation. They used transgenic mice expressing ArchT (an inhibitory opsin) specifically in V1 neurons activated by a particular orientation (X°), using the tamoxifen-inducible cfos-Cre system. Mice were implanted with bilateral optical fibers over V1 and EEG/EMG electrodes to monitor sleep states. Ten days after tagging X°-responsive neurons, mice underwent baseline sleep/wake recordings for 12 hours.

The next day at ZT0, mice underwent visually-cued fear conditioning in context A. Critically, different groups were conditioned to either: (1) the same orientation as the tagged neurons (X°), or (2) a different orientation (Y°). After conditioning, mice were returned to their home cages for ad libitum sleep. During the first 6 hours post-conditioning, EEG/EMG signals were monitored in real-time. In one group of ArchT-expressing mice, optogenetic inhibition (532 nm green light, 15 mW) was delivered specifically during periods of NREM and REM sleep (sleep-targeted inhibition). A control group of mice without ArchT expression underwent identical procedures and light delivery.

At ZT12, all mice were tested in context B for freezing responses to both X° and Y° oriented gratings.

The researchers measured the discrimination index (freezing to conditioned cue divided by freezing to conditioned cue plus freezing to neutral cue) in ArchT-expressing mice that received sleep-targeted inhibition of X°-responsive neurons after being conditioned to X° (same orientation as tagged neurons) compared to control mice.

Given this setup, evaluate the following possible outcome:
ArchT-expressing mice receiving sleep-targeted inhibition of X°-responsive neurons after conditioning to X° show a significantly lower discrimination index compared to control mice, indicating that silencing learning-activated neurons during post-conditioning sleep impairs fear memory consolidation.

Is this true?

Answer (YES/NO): YES